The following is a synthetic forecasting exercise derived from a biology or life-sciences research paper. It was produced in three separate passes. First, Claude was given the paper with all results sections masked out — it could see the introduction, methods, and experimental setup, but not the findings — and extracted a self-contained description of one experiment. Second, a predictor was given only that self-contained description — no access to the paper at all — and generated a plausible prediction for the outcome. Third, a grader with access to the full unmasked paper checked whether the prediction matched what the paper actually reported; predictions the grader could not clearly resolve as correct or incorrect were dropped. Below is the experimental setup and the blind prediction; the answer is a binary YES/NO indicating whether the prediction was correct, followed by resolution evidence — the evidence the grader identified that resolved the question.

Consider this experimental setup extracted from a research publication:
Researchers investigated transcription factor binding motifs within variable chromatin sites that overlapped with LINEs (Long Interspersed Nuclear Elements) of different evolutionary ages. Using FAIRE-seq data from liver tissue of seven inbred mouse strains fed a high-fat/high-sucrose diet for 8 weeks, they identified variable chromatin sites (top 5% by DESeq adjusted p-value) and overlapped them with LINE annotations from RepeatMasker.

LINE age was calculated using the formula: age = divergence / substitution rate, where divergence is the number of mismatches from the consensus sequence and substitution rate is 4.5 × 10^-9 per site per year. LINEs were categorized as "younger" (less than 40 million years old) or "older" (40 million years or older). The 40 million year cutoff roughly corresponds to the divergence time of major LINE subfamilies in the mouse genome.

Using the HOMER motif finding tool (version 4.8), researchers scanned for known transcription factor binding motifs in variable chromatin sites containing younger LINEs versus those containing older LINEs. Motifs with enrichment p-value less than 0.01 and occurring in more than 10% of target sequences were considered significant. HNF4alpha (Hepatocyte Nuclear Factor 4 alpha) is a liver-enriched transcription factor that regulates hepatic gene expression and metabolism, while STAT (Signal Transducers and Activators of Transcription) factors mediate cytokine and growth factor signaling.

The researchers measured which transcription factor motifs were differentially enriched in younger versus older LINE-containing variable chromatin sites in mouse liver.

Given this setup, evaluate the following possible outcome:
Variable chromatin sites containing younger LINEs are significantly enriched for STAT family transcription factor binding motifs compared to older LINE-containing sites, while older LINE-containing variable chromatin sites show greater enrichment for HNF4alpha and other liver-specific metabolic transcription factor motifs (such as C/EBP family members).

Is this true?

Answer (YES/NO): YES